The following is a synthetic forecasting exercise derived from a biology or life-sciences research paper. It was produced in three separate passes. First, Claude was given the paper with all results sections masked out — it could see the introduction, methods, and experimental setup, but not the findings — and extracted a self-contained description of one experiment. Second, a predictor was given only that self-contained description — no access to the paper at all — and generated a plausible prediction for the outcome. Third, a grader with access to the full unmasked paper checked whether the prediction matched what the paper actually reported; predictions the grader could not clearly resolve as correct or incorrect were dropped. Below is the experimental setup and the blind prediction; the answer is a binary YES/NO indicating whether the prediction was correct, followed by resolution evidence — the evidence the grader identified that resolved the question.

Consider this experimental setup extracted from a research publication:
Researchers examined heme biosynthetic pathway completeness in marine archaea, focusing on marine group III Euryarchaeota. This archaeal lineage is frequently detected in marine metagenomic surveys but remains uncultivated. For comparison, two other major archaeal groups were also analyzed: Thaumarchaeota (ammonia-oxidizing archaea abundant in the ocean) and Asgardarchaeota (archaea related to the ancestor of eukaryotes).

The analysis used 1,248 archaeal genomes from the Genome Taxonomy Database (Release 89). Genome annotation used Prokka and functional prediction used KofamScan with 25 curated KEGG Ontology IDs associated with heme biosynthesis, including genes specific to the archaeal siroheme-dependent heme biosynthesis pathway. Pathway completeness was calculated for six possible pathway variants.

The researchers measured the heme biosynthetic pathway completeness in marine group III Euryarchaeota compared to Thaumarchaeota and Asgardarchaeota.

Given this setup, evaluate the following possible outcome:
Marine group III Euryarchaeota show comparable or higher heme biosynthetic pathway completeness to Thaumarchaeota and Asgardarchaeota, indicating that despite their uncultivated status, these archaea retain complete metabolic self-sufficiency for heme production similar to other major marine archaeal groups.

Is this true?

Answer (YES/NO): NO